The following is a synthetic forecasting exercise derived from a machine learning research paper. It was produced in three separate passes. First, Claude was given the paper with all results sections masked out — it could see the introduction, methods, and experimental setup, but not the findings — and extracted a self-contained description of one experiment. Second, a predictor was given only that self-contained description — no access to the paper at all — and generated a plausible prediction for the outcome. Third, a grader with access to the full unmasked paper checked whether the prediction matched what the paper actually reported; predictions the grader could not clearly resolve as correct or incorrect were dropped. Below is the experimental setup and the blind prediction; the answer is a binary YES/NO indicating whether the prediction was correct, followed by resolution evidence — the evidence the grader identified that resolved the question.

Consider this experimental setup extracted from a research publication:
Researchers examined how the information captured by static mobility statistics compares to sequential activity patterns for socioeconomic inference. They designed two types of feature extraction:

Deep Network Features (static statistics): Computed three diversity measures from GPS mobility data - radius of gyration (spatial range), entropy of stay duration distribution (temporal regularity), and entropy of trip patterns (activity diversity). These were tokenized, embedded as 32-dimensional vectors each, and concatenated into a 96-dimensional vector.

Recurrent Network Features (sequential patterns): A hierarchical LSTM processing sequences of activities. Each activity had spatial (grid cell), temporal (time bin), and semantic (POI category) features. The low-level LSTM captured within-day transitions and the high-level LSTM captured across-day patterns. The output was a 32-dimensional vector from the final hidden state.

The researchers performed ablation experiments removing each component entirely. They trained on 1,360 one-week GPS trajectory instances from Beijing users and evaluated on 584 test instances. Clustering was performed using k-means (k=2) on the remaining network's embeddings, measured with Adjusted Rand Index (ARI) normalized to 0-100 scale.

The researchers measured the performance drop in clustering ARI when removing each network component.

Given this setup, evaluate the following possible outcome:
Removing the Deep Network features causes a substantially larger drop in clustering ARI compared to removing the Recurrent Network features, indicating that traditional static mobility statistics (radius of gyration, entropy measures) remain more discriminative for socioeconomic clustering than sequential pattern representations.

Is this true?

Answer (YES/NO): NO